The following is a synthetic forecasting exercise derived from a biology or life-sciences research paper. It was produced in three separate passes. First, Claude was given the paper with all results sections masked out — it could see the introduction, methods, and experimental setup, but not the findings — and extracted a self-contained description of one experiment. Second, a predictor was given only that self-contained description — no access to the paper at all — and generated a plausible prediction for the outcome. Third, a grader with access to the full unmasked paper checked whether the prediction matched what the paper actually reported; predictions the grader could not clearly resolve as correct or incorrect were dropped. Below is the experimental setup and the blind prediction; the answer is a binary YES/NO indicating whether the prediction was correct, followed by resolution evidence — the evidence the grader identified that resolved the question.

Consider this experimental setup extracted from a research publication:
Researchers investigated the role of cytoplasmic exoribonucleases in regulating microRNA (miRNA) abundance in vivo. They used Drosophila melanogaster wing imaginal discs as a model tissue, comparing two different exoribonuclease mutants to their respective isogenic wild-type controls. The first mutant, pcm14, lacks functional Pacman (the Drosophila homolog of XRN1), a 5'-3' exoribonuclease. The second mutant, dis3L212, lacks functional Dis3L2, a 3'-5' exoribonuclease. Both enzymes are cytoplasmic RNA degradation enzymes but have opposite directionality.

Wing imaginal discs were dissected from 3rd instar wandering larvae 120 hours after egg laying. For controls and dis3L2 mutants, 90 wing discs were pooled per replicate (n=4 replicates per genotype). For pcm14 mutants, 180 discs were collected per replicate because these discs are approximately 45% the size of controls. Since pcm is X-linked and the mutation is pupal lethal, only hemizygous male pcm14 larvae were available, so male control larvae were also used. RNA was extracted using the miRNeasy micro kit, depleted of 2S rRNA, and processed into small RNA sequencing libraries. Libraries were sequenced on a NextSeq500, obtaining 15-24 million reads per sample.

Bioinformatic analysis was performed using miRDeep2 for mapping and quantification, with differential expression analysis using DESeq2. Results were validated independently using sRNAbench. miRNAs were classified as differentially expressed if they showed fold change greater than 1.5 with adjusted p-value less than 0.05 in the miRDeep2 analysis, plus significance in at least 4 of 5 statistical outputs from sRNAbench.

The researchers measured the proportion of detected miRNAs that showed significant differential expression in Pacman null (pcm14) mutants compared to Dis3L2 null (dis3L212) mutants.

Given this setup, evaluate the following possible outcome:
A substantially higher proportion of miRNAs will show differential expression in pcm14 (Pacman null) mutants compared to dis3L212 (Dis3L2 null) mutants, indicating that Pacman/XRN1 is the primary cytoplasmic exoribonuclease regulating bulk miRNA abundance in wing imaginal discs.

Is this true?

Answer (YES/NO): YES